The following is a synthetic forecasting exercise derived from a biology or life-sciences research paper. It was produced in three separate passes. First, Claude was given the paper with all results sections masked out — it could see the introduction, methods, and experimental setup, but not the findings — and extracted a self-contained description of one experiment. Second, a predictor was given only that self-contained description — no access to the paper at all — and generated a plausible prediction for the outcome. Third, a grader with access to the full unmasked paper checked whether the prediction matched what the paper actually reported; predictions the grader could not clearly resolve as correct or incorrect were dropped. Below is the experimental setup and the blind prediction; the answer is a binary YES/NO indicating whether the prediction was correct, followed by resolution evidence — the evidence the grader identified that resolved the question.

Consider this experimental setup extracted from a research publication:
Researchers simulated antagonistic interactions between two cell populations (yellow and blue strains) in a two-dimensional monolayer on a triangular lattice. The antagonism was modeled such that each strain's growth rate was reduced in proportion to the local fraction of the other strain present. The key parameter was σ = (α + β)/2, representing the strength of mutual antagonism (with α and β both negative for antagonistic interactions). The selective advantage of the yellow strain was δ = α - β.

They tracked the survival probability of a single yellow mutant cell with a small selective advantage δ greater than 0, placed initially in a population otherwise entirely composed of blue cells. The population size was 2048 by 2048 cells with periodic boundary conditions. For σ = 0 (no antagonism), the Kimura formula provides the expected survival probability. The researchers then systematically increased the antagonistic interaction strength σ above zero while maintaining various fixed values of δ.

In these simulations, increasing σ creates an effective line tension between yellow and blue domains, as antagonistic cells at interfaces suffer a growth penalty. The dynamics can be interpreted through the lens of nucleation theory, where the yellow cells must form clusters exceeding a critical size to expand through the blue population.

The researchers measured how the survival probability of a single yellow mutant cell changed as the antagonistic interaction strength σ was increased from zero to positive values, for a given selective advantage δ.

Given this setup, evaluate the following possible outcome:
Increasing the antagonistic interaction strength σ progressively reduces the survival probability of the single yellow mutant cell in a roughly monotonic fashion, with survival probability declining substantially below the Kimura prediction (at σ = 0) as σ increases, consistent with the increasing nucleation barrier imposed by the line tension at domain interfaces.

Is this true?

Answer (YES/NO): YES